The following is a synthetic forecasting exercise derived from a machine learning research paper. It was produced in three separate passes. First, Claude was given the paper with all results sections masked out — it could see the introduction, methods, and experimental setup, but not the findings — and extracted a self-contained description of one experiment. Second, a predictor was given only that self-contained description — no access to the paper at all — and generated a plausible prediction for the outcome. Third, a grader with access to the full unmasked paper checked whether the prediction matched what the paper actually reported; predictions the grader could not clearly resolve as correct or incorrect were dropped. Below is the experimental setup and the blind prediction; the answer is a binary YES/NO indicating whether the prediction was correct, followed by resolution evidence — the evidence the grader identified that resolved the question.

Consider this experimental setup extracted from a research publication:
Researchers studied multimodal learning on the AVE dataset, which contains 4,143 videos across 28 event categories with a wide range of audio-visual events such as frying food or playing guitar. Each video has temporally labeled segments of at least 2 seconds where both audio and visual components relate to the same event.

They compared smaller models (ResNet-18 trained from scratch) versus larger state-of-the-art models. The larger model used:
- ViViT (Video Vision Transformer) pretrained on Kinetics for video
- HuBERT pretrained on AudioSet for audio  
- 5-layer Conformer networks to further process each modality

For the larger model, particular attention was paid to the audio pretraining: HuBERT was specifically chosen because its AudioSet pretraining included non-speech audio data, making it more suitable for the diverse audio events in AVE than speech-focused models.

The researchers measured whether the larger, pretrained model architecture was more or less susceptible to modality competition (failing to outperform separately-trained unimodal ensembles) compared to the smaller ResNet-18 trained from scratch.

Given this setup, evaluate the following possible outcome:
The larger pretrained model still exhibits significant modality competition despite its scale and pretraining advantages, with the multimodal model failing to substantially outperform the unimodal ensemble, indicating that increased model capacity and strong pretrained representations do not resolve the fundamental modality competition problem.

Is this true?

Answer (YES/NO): YES